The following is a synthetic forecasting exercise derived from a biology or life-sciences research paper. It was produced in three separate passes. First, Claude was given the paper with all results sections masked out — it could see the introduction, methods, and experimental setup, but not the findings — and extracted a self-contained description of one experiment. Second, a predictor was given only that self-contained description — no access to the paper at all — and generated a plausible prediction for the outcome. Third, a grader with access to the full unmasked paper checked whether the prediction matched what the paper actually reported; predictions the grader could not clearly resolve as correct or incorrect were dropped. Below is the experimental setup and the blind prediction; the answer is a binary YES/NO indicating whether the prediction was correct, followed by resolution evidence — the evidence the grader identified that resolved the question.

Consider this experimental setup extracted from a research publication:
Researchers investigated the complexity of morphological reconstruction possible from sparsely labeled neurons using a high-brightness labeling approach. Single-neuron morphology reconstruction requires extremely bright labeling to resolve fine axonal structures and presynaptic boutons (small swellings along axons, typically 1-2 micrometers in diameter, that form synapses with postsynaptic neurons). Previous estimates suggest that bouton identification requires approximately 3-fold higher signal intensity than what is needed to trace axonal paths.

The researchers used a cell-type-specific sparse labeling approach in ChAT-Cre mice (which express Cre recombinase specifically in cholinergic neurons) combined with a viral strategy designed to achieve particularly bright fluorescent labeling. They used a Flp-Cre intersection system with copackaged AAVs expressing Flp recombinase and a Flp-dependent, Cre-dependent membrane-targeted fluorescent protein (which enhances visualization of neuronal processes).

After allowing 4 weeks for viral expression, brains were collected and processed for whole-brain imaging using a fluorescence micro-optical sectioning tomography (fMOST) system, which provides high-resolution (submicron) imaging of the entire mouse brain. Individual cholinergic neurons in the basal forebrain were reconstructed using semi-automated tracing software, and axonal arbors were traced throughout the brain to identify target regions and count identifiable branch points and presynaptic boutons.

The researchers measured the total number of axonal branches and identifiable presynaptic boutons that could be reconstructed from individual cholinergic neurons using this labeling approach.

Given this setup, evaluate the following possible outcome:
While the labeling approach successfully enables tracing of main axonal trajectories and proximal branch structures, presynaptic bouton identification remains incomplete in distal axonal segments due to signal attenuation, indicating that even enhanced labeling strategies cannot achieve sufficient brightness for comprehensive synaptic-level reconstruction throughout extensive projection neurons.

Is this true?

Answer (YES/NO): NO